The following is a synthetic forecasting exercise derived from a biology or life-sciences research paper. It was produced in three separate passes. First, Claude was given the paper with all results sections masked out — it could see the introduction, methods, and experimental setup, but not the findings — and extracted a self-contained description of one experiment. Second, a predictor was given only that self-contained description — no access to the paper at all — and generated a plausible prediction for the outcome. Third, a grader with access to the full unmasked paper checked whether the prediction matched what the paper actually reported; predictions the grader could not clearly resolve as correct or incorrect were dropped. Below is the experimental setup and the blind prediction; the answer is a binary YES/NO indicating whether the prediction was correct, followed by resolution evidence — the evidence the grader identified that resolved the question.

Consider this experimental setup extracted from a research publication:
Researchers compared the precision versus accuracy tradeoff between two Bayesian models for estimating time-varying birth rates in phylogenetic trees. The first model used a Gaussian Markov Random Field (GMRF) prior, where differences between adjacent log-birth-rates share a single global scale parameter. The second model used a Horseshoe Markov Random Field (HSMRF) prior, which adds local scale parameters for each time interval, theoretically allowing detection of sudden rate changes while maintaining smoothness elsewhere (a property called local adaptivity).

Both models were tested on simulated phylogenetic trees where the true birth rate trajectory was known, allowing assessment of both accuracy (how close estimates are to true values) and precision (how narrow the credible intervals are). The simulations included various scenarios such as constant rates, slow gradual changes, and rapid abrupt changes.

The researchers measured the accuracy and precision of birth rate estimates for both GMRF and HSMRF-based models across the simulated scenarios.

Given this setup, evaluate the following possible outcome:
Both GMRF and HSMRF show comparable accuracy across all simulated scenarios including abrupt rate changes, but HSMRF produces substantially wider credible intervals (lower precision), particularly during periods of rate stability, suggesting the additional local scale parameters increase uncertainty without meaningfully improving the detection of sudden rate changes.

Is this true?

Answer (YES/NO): NO